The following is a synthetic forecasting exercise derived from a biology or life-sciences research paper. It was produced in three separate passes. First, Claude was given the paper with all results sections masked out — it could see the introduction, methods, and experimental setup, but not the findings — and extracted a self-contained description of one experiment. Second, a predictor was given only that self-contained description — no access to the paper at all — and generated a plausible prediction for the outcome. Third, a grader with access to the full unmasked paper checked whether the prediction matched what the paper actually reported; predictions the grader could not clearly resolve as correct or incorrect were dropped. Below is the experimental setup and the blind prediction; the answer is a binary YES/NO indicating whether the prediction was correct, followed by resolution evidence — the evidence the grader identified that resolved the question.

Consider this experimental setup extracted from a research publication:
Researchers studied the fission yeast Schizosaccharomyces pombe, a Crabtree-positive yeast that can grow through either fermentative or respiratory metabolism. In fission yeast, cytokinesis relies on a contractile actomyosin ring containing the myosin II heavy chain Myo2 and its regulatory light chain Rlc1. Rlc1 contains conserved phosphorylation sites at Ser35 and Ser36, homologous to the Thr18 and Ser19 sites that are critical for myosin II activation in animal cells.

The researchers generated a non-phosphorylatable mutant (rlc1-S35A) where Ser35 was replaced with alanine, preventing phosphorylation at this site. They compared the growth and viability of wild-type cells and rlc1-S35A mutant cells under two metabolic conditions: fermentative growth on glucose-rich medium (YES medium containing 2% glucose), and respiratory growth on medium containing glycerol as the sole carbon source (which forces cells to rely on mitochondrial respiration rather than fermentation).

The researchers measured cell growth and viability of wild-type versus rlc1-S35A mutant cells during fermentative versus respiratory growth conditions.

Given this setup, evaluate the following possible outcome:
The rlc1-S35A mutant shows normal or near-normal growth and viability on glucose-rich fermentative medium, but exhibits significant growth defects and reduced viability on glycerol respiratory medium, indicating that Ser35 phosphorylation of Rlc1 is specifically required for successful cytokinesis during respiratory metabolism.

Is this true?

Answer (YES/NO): YES